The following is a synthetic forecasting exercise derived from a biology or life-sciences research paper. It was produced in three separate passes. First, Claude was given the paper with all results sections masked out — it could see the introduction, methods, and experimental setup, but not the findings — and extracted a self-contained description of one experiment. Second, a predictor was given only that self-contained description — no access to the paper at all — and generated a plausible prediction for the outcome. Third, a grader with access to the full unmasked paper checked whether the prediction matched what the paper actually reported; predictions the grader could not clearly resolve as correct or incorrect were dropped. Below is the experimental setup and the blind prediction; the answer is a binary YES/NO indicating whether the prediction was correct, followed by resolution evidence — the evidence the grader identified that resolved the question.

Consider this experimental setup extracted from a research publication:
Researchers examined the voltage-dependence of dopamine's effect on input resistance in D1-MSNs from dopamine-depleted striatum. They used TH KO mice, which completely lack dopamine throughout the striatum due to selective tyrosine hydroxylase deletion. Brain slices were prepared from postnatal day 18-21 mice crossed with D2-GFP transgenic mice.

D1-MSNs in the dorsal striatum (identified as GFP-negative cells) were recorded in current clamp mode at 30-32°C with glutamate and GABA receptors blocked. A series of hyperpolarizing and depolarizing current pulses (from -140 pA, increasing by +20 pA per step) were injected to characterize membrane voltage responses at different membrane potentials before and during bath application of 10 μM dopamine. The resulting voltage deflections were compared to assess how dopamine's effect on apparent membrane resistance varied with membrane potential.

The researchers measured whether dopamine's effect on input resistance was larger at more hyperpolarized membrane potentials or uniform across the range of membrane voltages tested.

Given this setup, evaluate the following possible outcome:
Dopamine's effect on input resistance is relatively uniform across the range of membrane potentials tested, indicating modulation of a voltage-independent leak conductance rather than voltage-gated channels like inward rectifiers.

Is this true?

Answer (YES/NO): NO